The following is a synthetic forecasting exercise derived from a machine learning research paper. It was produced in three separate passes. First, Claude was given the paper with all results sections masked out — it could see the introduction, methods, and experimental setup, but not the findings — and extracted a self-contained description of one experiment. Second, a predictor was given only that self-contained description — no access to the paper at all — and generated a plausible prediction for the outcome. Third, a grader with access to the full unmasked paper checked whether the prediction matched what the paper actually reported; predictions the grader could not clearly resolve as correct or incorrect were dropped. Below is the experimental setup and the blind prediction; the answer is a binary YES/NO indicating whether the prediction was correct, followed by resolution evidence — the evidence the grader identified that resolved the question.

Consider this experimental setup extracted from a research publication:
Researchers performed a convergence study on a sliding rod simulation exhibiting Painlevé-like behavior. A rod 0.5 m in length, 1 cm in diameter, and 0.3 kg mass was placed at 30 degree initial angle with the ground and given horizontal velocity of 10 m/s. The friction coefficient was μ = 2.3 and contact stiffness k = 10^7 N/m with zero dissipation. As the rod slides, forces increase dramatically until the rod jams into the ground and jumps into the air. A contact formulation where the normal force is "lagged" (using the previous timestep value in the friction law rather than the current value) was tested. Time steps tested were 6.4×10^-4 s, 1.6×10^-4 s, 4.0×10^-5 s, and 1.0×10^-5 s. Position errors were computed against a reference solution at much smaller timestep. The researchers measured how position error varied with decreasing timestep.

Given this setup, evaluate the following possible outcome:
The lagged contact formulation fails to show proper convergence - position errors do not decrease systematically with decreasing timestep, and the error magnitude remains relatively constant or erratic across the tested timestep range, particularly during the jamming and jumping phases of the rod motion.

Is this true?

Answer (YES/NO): NO